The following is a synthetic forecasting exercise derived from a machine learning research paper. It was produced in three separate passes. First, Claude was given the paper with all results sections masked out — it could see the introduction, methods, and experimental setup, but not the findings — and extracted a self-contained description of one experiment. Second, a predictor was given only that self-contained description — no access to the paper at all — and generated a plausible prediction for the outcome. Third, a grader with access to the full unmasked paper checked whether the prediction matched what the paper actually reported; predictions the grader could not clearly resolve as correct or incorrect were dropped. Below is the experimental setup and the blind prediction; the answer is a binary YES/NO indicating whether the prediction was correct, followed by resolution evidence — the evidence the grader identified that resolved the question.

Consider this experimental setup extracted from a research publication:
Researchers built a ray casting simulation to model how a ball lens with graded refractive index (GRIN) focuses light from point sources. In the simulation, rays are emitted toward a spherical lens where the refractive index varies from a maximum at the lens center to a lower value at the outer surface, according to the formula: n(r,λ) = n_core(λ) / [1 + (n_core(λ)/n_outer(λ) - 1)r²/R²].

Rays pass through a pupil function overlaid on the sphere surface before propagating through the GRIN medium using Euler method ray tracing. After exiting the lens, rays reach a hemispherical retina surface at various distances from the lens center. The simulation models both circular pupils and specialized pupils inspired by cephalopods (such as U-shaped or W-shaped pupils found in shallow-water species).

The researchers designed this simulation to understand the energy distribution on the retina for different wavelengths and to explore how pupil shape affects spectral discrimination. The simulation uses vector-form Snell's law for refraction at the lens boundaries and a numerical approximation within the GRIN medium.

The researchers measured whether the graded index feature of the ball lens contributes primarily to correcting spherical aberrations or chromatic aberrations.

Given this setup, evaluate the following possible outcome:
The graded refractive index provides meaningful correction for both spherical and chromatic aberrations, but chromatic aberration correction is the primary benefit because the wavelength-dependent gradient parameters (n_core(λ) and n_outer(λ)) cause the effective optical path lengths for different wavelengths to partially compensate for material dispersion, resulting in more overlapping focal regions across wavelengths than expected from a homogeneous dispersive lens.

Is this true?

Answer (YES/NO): NO